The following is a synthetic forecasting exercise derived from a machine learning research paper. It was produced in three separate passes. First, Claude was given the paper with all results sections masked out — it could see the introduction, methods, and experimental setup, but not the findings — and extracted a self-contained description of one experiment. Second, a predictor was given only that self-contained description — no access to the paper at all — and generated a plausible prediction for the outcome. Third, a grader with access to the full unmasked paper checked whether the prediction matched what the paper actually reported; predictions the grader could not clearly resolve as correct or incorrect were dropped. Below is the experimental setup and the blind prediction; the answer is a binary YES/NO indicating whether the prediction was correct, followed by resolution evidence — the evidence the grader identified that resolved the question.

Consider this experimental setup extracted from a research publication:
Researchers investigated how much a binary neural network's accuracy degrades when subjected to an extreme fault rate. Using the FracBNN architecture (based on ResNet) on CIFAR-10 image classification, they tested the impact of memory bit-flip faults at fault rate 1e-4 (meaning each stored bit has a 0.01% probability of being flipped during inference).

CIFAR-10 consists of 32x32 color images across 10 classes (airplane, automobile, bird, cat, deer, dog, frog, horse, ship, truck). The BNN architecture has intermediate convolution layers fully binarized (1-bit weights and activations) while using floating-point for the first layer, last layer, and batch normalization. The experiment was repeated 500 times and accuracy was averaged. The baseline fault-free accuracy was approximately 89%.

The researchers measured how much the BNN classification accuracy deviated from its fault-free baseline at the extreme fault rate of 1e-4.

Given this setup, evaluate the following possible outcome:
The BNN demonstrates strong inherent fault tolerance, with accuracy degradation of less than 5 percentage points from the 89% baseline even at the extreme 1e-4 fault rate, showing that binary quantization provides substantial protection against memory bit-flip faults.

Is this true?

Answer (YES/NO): NO